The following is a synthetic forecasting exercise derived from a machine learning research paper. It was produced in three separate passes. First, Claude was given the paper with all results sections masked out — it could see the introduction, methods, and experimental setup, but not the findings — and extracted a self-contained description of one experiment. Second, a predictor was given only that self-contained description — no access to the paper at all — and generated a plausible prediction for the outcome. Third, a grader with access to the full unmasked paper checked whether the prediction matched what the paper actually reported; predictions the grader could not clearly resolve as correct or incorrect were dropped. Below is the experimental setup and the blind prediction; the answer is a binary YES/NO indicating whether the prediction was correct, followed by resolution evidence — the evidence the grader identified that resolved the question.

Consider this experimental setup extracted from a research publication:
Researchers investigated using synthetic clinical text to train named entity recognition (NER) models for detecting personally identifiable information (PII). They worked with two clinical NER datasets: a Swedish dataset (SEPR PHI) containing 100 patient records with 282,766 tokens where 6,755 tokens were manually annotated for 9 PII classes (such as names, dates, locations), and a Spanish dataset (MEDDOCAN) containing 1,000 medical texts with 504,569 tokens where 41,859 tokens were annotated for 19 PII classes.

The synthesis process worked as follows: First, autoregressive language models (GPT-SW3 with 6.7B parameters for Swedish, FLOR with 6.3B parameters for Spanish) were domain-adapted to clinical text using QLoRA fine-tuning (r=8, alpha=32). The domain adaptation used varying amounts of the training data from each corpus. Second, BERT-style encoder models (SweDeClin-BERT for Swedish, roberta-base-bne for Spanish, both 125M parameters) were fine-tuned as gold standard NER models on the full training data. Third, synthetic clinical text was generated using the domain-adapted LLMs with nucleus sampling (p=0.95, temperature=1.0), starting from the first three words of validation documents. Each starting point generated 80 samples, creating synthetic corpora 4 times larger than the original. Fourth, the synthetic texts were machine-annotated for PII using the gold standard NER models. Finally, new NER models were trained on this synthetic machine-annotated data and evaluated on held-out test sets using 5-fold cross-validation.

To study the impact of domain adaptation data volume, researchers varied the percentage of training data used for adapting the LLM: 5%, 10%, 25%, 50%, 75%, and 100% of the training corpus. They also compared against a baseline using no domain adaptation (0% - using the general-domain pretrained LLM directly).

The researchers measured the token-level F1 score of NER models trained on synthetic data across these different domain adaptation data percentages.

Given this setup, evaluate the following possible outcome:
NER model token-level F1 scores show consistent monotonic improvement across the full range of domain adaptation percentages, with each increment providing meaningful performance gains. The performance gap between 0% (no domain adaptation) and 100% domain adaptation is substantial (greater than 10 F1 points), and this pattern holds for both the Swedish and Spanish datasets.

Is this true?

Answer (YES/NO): NO